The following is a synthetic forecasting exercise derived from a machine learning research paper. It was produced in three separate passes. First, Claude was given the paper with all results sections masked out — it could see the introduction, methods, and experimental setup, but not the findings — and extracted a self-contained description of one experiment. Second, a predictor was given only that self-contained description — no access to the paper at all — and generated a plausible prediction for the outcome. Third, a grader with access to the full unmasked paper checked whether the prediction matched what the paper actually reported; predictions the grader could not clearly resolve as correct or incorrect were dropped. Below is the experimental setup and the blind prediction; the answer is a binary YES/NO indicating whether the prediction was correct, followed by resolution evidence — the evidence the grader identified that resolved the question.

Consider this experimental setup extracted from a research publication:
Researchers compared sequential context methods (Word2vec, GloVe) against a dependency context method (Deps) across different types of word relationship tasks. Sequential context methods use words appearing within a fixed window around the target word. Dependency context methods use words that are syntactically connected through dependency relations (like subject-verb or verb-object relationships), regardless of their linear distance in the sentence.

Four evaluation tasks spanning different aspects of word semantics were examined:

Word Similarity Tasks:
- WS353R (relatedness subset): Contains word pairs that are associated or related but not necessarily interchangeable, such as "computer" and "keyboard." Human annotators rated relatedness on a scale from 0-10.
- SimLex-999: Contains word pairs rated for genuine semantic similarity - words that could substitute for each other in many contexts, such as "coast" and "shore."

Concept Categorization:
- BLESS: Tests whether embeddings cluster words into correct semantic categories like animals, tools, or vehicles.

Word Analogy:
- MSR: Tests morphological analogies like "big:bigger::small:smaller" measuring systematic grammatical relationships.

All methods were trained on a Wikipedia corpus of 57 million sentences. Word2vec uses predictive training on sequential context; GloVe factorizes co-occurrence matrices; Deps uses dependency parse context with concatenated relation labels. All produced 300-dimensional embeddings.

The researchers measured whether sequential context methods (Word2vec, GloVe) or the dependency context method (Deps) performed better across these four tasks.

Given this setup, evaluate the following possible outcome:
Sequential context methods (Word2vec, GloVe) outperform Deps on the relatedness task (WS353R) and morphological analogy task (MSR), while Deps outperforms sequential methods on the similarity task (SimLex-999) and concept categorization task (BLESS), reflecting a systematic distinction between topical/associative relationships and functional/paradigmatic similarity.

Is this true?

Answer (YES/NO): NO